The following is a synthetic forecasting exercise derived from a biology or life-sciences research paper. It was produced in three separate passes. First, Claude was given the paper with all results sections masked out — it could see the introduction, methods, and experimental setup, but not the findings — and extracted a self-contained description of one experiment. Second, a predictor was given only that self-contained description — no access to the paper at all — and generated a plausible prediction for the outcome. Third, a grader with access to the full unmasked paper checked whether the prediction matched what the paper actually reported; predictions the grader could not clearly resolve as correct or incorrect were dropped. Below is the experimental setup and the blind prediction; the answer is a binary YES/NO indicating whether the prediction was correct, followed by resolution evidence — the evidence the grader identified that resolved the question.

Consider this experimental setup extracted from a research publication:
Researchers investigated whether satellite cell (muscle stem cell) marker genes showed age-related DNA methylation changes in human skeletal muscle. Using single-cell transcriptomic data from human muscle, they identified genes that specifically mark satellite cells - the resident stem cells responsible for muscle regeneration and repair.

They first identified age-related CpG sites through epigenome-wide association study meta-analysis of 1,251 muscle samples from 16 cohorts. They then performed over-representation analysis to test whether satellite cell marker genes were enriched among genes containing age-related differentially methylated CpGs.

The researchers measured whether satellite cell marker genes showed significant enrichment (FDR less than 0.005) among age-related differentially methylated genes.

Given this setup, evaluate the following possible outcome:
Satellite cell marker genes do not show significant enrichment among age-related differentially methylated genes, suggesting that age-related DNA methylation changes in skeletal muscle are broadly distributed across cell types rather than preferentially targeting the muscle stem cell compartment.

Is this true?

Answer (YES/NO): YES